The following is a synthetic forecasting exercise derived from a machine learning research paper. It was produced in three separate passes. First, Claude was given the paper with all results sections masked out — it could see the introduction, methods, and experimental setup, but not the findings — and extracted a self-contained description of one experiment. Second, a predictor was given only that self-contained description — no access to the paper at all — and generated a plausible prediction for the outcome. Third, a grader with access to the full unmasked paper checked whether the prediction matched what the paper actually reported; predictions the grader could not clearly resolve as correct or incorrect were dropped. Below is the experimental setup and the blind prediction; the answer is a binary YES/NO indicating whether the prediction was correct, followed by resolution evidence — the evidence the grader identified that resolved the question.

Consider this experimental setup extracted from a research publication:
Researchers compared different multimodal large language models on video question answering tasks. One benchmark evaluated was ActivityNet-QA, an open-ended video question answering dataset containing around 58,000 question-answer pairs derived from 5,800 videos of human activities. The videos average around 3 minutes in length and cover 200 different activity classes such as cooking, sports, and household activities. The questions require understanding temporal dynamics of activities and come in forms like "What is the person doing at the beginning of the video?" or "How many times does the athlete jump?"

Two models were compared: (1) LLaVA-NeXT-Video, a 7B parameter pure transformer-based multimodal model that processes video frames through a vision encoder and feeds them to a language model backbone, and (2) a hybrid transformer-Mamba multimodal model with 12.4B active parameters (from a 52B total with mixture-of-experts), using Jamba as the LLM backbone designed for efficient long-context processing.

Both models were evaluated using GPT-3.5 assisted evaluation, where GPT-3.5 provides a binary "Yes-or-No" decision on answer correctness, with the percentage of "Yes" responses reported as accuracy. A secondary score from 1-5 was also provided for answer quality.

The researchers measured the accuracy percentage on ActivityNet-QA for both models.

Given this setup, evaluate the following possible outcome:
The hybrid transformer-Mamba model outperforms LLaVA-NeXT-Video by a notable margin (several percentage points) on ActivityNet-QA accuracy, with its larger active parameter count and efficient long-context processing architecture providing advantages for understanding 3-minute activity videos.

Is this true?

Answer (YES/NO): NO